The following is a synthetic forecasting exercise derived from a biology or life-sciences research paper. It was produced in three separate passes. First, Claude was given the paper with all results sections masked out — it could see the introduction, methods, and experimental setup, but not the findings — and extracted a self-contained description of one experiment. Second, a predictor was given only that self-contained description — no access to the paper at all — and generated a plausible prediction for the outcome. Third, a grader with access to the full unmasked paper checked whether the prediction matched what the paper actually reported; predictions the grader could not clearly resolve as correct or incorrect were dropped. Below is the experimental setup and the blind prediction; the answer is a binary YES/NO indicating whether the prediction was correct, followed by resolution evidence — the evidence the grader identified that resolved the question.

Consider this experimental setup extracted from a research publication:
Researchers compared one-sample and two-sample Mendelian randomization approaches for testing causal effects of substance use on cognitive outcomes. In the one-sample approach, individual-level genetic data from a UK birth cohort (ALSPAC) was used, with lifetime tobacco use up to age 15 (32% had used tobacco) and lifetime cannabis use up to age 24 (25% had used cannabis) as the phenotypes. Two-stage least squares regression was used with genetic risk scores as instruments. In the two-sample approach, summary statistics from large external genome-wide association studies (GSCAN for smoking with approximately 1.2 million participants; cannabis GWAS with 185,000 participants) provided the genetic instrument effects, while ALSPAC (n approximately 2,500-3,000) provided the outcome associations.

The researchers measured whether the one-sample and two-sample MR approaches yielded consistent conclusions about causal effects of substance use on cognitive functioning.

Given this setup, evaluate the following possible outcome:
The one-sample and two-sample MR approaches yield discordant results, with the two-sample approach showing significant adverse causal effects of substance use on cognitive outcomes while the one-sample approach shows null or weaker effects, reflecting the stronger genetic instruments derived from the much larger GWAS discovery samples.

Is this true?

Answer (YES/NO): NO